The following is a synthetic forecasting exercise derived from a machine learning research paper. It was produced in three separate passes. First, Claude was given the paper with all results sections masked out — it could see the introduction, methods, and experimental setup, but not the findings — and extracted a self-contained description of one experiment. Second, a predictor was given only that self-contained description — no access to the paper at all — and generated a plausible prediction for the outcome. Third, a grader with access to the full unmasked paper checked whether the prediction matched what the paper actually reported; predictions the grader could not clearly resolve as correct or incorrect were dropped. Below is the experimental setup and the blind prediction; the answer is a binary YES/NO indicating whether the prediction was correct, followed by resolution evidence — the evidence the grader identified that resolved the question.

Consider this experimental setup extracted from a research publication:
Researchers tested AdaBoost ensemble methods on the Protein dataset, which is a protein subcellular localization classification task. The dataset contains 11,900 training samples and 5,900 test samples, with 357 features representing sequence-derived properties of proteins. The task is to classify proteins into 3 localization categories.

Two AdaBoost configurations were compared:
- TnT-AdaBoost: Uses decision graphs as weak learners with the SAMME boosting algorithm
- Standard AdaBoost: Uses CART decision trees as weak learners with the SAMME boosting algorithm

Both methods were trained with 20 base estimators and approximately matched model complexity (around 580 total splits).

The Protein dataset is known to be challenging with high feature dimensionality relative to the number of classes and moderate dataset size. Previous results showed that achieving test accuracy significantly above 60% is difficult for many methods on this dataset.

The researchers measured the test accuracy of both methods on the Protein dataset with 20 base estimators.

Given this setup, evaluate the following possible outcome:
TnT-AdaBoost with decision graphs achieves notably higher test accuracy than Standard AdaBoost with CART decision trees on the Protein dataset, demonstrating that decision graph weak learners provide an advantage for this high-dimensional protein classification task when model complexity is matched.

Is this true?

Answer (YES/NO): NO